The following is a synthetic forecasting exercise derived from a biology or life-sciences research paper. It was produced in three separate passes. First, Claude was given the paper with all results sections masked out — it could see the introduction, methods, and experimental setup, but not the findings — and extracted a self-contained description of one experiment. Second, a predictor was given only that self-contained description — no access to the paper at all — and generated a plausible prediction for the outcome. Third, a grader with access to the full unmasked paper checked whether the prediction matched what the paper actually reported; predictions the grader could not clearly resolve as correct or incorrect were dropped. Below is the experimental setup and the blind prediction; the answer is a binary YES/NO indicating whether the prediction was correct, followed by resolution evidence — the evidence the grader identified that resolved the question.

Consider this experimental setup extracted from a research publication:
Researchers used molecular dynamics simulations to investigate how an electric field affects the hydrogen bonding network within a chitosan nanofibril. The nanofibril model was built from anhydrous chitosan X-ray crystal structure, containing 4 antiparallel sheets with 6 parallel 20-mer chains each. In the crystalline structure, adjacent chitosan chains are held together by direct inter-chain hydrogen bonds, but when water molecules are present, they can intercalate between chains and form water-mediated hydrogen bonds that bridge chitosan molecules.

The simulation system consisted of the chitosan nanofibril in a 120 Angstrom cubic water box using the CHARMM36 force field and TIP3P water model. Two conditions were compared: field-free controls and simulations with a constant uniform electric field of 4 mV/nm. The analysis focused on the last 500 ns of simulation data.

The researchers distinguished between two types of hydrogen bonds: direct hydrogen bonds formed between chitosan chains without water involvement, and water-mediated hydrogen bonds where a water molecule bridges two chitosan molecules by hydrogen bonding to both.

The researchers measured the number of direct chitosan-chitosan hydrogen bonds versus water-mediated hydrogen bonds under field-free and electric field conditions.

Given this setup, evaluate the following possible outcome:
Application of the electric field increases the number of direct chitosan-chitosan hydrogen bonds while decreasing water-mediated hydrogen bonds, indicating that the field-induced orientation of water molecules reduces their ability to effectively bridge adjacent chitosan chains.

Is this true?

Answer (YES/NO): YES